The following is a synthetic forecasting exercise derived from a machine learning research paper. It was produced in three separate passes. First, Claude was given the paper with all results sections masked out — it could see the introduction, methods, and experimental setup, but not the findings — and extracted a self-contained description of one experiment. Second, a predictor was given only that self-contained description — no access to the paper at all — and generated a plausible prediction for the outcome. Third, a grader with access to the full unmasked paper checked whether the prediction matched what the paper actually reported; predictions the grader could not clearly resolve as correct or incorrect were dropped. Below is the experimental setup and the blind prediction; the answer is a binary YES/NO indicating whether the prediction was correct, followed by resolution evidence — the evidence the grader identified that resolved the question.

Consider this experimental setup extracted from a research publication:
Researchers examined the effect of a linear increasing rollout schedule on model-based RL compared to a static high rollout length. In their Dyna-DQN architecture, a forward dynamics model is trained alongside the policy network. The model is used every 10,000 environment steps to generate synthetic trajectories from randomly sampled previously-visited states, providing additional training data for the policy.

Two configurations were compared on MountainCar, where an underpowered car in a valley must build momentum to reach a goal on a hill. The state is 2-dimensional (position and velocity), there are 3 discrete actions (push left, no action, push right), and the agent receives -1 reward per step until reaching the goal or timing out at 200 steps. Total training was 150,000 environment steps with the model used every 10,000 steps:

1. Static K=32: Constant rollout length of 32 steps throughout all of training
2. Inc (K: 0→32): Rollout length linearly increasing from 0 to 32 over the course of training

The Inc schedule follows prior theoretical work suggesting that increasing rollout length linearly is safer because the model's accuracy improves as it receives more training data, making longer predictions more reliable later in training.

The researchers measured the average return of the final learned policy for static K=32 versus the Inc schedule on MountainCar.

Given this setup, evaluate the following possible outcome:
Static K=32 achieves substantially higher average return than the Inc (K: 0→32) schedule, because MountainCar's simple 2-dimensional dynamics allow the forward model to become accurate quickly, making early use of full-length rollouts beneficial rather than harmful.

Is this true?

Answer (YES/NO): NO